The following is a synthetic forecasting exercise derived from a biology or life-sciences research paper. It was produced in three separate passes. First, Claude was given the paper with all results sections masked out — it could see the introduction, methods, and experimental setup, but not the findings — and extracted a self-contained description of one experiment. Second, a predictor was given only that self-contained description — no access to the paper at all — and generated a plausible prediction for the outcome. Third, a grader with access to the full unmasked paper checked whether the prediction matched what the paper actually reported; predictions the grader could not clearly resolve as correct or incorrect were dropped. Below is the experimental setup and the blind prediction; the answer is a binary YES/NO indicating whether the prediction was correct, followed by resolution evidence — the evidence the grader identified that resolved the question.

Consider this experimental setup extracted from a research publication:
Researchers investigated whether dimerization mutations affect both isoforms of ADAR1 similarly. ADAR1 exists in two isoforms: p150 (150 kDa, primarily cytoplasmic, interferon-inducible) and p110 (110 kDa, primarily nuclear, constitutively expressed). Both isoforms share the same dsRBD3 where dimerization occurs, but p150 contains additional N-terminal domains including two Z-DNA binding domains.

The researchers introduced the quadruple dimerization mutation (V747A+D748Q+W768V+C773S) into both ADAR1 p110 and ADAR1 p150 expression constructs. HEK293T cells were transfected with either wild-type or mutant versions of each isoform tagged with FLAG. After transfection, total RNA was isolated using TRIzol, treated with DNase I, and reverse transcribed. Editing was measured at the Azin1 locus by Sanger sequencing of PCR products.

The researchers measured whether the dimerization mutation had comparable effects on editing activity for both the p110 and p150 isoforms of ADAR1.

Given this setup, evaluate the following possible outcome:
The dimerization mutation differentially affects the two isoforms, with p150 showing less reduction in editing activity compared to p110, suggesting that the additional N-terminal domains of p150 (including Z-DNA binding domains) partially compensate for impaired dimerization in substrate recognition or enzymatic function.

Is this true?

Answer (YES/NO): NO